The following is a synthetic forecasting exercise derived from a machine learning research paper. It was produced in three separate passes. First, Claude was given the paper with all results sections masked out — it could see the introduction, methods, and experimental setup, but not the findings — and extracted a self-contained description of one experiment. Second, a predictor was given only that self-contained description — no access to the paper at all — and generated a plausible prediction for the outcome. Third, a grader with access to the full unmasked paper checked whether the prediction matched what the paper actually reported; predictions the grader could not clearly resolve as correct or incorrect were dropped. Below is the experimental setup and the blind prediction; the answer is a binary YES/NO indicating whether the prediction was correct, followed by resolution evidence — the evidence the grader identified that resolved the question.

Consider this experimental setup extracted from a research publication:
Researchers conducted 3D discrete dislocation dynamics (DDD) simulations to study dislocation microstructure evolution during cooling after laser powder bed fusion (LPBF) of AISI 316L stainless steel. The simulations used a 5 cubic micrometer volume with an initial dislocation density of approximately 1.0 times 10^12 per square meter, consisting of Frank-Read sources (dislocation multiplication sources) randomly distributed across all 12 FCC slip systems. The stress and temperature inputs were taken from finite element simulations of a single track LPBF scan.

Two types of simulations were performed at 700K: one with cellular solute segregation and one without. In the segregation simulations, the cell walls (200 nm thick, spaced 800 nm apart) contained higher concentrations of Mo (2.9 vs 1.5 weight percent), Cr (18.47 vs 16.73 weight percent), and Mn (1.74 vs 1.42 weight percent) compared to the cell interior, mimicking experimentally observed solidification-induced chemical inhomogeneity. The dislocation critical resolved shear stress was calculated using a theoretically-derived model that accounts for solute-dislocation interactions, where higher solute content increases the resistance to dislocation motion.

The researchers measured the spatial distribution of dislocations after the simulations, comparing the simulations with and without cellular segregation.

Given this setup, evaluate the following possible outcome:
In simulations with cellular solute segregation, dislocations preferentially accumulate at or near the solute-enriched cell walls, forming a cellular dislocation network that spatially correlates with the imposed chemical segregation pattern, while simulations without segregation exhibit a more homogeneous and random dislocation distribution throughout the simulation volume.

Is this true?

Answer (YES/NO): YES